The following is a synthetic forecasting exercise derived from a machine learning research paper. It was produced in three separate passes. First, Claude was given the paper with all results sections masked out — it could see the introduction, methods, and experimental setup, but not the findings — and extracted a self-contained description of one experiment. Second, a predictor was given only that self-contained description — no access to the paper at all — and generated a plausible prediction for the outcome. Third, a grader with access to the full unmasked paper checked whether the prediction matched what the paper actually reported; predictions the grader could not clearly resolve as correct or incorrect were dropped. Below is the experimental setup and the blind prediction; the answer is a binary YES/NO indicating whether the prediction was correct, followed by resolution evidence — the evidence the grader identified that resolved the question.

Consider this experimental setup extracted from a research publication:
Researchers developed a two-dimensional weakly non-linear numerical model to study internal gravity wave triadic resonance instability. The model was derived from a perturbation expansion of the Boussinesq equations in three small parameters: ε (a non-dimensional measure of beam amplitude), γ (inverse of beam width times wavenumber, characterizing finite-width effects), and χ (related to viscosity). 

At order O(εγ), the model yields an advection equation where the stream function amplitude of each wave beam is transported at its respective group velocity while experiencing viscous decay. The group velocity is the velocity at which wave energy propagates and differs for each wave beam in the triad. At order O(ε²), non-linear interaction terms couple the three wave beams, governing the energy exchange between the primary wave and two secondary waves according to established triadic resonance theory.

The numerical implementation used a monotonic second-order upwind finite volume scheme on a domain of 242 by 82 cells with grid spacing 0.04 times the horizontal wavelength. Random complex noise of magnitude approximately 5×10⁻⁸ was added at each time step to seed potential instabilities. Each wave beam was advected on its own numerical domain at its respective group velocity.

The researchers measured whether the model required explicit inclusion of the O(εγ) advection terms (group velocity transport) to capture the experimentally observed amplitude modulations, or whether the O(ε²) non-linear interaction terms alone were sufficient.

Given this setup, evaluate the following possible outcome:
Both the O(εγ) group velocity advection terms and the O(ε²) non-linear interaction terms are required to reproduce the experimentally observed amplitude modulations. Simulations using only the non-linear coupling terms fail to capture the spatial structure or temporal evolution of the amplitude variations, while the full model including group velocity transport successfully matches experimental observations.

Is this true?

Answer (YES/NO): YES